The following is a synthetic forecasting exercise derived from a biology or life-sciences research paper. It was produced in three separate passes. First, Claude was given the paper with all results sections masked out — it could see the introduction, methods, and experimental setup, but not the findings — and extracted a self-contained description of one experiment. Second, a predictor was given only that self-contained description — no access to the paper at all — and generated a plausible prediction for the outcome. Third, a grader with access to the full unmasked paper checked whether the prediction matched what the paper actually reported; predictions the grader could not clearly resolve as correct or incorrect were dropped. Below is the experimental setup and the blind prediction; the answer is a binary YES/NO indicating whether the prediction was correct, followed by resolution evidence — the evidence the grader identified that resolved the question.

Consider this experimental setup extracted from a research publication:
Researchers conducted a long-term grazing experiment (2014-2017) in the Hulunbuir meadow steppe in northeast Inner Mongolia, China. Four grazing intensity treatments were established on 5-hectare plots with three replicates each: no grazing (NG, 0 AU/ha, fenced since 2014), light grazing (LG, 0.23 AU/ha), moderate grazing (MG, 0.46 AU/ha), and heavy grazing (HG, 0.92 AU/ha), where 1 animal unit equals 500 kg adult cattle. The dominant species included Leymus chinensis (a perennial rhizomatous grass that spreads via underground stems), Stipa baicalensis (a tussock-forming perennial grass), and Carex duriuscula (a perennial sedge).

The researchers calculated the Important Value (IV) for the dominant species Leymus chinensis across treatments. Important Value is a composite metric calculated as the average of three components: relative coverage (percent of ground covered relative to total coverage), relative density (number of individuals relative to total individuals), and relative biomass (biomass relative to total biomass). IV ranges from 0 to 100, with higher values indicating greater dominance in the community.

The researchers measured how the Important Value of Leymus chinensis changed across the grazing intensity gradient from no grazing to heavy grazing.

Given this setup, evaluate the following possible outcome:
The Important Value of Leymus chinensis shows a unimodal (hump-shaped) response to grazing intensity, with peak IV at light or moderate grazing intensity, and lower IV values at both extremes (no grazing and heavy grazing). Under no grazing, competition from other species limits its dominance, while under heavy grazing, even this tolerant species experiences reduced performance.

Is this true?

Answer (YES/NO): NO